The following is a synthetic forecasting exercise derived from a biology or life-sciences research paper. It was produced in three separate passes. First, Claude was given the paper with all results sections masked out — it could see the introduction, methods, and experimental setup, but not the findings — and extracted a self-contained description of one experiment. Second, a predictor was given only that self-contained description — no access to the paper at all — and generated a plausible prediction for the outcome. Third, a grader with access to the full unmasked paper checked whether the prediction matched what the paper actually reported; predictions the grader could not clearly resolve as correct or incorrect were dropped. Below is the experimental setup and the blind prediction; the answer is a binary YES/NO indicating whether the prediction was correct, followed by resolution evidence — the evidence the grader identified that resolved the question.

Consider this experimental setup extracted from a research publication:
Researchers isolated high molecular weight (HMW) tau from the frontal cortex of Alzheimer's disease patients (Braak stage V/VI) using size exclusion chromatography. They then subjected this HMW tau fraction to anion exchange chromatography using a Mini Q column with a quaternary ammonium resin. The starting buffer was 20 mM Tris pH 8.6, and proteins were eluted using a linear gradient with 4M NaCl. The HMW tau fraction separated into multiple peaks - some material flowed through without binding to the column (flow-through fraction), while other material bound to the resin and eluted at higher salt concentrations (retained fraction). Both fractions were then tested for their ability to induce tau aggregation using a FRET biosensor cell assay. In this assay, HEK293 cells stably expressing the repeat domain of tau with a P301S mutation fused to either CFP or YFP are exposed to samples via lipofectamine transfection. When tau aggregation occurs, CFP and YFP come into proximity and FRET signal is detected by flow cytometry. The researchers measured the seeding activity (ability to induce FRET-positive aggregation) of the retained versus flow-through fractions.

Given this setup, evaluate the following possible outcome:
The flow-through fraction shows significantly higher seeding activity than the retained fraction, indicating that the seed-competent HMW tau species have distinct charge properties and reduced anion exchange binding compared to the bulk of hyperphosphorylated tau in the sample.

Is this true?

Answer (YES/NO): NO